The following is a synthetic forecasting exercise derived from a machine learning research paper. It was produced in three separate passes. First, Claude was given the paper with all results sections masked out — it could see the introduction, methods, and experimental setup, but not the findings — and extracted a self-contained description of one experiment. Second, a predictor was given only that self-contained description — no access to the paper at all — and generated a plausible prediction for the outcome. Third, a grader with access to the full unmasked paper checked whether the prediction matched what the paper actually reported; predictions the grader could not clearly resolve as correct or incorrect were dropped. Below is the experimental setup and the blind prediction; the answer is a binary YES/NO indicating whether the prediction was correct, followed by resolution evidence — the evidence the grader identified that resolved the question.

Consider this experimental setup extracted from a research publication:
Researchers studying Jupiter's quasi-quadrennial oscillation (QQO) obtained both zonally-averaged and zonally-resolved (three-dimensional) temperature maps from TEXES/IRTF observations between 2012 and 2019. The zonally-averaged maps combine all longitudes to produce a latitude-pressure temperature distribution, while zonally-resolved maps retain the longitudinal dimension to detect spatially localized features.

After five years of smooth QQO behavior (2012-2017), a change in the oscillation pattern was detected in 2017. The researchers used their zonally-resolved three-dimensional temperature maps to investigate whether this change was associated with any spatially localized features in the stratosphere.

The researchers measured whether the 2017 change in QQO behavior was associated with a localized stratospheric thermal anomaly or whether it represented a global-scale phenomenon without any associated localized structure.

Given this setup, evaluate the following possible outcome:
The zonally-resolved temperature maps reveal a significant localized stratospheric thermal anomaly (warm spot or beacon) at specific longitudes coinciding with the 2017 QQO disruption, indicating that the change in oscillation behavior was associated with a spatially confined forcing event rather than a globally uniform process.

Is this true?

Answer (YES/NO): YES